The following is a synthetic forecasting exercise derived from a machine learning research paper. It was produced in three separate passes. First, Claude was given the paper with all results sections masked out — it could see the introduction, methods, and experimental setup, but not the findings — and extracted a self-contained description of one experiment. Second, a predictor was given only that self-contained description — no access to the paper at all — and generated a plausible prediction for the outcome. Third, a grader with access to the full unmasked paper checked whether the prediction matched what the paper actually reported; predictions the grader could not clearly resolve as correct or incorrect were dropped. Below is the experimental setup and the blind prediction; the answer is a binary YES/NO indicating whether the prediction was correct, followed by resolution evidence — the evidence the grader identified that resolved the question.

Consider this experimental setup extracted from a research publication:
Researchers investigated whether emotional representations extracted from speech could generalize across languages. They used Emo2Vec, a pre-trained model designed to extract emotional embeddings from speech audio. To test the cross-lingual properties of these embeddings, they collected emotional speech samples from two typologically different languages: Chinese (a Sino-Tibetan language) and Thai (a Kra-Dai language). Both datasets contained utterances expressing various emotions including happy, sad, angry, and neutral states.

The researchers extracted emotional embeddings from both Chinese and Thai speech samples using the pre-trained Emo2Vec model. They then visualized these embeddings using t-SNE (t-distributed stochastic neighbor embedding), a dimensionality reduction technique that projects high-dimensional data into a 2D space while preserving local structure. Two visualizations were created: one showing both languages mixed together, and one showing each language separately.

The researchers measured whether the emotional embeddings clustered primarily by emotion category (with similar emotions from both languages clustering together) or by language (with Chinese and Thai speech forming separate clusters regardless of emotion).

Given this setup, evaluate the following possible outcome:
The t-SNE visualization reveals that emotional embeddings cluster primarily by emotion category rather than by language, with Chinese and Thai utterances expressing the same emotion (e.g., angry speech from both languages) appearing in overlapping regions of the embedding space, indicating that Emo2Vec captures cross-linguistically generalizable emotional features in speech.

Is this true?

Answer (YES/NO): YES